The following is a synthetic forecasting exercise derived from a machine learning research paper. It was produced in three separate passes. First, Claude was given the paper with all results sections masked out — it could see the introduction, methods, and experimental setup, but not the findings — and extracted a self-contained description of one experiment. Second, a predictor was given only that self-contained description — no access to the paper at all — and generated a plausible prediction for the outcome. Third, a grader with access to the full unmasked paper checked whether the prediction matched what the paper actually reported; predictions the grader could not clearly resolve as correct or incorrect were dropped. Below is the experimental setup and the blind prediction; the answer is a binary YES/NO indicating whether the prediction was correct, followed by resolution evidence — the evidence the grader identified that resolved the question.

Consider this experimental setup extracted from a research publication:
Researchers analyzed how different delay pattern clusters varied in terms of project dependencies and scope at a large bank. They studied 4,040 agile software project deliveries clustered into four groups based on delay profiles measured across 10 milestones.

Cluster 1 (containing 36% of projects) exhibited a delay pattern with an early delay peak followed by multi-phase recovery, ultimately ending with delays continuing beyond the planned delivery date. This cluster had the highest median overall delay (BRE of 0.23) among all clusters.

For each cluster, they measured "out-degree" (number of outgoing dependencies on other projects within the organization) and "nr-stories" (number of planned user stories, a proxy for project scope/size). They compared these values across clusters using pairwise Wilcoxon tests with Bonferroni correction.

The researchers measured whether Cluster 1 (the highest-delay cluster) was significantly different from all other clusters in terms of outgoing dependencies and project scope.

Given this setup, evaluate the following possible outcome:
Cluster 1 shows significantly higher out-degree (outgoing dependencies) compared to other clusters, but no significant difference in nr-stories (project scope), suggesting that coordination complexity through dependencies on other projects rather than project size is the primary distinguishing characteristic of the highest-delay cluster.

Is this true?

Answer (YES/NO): NO